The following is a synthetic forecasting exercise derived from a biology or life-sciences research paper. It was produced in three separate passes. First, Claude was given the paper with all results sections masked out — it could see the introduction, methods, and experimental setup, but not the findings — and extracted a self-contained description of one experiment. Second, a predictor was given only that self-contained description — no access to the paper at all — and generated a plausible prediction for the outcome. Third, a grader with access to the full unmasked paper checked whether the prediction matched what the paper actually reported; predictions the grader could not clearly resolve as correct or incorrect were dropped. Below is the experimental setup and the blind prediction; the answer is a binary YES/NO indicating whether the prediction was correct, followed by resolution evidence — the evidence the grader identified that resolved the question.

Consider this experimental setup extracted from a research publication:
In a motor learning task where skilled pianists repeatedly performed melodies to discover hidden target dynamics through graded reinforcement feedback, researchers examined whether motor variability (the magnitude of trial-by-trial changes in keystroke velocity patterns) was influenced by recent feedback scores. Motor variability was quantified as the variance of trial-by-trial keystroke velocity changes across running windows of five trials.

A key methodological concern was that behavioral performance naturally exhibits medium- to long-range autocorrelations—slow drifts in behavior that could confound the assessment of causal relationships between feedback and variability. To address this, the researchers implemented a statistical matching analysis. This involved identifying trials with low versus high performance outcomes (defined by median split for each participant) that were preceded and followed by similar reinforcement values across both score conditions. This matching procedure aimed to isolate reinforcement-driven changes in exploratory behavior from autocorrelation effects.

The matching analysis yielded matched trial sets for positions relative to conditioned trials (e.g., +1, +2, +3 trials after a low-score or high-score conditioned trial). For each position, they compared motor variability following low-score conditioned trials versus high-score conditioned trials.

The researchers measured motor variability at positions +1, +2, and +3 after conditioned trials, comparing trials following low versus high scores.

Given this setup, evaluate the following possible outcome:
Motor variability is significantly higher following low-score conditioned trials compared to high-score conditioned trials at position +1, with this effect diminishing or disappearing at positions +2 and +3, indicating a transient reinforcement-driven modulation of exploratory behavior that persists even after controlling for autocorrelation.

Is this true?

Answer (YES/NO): NO